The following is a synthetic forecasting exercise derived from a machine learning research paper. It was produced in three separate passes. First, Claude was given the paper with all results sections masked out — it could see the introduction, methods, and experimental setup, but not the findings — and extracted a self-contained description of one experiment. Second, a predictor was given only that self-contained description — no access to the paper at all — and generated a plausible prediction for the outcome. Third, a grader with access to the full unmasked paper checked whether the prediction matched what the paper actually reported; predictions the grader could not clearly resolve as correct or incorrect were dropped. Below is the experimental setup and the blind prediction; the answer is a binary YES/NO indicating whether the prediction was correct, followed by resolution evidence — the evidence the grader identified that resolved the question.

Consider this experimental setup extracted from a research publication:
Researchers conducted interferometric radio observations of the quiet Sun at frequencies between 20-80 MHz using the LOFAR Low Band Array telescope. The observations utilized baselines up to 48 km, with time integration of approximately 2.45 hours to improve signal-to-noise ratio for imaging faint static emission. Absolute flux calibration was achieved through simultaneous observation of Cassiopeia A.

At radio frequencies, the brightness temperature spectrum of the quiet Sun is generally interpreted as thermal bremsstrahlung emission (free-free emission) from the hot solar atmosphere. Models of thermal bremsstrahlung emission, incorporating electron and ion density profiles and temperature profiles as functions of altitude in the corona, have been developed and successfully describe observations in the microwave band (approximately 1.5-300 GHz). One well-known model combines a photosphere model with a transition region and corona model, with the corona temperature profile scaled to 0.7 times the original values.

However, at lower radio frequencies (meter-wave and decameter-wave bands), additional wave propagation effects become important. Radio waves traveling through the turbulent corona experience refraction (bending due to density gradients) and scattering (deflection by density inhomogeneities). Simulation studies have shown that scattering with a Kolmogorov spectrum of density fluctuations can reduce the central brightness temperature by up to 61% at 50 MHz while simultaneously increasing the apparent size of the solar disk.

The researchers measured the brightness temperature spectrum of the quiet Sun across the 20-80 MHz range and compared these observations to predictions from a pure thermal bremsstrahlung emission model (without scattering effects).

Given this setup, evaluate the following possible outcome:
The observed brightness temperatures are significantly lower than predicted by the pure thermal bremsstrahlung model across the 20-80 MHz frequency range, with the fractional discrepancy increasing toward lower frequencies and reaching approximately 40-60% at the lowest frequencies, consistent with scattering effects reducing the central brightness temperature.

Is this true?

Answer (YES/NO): YES